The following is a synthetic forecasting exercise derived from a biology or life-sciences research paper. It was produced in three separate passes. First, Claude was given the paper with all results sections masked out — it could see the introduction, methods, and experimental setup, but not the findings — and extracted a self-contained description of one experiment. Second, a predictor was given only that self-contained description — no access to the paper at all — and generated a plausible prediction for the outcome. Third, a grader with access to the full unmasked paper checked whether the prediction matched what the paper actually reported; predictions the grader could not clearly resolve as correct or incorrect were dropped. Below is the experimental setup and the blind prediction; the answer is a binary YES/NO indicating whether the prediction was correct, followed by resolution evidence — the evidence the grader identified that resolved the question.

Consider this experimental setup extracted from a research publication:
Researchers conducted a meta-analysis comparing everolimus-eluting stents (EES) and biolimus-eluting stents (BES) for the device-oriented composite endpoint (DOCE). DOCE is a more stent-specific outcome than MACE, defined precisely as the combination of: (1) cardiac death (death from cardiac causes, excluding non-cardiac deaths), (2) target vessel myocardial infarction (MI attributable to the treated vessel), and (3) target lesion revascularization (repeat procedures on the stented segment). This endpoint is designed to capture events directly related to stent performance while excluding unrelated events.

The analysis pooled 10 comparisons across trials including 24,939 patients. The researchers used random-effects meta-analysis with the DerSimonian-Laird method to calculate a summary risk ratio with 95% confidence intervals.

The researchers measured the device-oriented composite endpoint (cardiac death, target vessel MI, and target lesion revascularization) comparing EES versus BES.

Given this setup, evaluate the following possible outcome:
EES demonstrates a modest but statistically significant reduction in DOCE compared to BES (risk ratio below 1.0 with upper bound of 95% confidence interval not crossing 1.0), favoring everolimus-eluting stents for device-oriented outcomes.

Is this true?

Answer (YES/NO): NO